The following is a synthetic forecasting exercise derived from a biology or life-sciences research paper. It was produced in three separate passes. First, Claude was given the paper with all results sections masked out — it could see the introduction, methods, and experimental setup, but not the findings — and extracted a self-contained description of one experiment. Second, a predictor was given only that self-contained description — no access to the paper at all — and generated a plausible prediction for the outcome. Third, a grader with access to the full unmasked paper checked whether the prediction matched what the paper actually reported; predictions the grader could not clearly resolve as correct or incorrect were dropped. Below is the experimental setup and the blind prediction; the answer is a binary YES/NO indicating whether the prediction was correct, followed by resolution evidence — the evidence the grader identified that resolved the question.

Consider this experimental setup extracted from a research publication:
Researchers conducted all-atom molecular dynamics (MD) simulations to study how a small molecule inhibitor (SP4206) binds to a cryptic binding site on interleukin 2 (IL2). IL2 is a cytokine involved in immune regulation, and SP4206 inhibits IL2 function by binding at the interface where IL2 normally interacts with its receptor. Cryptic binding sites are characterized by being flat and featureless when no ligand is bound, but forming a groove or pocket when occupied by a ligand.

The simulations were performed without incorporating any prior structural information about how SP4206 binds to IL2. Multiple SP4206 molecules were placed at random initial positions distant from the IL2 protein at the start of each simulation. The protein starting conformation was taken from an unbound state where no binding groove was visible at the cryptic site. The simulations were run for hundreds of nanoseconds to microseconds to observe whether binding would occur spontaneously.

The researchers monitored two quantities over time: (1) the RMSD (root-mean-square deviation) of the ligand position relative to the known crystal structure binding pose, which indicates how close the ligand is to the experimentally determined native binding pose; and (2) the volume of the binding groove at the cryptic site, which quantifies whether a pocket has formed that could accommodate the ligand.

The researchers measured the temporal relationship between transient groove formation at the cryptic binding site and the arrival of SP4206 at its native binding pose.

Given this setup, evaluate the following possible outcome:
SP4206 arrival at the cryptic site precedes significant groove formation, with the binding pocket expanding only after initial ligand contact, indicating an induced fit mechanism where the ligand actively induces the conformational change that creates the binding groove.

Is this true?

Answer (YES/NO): NO